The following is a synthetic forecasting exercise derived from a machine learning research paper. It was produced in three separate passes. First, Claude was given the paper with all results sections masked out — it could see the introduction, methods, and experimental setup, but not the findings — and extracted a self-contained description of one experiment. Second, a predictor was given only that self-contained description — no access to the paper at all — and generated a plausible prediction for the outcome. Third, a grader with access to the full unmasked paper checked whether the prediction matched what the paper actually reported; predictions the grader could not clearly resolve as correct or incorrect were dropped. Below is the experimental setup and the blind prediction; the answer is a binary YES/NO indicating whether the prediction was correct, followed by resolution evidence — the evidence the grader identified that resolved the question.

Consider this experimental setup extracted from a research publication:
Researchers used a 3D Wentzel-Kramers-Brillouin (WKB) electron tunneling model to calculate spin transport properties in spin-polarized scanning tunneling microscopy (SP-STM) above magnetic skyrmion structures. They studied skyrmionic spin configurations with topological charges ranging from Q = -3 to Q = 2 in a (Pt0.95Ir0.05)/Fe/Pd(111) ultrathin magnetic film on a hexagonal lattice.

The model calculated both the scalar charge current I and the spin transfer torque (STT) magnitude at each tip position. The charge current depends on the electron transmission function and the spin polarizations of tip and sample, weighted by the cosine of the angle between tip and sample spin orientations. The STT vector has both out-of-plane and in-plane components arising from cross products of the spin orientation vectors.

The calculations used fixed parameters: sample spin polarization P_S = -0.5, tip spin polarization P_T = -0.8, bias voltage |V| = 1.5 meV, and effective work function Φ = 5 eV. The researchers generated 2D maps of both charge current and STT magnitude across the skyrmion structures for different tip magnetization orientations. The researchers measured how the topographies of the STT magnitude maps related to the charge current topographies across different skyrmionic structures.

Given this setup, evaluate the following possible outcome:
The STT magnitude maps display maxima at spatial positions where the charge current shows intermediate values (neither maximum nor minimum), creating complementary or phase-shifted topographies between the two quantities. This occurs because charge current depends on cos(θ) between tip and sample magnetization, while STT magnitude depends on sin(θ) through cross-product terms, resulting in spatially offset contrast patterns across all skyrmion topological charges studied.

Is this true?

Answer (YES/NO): YES